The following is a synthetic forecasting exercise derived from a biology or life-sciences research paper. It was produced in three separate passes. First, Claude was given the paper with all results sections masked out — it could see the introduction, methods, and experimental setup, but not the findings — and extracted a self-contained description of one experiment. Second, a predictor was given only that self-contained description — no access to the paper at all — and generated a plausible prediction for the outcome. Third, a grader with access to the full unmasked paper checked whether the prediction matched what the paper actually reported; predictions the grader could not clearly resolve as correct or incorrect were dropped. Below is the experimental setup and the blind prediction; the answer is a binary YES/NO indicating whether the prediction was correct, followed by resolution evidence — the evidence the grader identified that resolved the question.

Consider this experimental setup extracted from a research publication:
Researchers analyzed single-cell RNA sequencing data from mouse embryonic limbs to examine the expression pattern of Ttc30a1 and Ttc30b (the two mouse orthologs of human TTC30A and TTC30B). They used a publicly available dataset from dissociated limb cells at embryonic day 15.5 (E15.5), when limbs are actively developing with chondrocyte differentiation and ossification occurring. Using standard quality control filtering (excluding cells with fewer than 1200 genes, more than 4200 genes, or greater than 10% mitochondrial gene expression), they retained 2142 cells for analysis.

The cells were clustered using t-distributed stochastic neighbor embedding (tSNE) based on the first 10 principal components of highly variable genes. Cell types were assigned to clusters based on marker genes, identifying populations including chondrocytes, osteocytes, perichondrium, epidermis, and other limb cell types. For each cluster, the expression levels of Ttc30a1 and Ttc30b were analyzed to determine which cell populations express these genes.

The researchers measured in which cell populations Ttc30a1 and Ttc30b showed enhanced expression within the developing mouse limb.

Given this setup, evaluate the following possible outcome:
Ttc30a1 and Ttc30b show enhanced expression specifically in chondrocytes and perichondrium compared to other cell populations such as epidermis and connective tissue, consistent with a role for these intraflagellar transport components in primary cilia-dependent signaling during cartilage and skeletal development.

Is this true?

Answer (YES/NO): NO